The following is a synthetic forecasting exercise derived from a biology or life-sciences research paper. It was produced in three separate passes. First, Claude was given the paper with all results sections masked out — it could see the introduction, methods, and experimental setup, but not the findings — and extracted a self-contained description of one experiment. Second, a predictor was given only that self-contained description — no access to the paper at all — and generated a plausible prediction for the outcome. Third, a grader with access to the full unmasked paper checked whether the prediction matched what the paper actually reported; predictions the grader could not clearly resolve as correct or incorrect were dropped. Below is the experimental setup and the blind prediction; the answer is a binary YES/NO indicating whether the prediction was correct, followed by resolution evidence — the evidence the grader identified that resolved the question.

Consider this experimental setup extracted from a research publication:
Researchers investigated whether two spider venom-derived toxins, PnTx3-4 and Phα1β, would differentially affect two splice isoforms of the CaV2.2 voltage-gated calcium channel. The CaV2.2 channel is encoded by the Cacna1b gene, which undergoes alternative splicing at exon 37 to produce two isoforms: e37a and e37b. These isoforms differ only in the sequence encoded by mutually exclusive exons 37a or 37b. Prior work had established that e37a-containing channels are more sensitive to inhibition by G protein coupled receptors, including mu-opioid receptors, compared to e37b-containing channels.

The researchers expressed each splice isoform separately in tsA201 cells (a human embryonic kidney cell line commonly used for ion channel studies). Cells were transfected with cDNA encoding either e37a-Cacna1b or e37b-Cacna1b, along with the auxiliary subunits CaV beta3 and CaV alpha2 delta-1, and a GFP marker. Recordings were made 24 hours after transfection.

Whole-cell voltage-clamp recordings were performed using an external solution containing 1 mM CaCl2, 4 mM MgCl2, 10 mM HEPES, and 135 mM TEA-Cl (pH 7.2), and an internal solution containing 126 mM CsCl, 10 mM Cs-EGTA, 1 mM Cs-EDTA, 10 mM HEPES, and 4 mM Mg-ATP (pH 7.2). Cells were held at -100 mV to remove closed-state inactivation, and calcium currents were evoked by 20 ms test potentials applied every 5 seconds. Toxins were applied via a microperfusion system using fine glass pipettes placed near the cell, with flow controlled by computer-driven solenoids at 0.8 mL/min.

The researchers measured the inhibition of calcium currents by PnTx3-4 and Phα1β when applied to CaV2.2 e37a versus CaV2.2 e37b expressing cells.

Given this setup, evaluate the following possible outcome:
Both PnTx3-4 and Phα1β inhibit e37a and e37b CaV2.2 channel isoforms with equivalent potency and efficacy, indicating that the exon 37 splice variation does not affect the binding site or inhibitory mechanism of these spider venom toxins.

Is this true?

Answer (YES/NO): NO